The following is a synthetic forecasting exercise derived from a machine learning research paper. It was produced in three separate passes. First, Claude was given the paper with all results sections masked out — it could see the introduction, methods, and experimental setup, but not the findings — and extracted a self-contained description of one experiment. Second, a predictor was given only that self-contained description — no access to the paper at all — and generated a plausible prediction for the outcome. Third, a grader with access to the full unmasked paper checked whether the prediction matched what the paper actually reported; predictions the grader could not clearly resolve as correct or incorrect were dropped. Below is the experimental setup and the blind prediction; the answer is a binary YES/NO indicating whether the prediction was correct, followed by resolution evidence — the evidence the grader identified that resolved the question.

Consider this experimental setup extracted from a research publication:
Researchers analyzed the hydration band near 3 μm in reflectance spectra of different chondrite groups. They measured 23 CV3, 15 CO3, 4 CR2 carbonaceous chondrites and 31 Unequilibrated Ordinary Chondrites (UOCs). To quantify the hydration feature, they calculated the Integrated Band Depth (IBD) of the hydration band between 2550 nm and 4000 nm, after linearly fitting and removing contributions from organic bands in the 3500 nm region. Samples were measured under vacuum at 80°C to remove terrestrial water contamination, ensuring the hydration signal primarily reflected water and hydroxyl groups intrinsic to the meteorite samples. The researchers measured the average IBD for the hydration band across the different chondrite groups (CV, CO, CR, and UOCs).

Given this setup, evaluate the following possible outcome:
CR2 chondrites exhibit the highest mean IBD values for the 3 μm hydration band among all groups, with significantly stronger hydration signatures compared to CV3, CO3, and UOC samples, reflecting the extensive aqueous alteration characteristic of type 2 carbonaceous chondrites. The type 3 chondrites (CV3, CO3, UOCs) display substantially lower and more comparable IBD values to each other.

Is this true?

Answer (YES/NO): NO